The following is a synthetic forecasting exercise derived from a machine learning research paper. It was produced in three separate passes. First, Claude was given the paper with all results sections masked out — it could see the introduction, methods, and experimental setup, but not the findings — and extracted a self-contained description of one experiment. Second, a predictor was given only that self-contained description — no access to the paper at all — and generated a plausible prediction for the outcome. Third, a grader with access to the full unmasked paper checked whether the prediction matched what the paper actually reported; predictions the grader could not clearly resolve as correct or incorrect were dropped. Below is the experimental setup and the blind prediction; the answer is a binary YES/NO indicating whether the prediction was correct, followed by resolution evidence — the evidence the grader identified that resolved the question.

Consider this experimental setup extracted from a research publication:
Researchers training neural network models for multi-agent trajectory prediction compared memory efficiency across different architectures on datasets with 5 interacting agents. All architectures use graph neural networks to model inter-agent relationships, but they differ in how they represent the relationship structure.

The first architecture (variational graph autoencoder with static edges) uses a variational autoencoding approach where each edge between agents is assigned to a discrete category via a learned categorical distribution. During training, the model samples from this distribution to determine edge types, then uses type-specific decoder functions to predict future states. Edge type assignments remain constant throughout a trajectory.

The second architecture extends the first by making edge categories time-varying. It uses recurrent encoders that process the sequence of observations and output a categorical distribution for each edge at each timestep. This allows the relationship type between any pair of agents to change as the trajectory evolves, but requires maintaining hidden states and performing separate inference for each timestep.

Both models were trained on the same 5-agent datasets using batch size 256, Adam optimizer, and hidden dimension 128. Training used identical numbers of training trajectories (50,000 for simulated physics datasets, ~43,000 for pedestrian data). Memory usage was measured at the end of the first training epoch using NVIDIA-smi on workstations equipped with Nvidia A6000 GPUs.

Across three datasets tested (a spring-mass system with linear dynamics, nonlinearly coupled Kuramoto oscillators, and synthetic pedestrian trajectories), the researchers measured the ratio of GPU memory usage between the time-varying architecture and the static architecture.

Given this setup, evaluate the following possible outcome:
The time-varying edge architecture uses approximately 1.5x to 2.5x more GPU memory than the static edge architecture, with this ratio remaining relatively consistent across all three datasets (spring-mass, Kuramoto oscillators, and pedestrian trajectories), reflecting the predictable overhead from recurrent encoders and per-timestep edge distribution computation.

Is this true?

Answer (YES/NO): NO